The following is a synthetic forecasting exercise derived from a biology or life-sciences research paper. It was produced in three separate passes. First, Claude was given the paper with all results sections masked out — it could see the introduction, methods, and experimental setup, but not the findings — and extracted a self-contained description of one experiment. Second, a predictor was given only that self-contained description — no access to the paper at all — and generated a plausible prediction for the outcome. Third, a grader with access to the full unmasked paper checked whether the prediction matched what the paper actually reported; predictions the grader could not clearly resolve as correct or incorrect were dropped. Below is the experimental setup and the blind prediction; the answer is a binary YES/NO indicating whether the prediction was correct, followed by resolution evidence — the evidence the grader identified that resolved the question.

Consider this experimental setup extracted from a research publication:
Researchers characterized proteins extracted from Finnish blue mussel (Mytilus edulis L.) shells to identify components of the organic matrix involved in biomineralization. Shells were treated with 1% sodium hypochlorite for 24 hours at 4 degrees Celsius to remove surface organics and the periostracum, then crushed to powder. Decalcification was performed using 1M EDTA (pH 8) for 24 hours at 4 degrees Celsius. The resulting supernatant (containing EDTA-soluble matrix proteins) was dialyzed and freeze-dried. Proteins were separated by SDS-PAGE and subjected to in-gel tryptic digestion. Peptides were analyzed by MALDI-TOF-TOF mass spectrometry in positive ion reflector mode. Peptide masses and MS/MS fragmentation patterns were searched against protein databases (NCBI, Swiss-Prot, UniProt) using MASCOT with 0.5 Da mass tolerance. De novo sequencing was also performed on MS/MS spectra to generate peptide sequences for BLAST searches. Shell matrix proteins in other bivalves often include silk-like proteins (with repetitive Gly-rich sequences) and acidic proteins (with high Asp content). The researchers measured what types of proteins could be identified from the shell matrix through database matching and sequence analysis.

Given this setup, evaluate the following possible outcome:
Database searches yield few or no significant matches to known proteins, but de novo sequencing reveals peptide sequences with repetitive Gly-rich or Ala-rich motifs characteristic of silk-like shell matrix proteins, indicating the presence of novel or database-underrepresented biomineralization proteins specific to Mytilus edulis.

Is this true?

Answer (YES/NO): NO